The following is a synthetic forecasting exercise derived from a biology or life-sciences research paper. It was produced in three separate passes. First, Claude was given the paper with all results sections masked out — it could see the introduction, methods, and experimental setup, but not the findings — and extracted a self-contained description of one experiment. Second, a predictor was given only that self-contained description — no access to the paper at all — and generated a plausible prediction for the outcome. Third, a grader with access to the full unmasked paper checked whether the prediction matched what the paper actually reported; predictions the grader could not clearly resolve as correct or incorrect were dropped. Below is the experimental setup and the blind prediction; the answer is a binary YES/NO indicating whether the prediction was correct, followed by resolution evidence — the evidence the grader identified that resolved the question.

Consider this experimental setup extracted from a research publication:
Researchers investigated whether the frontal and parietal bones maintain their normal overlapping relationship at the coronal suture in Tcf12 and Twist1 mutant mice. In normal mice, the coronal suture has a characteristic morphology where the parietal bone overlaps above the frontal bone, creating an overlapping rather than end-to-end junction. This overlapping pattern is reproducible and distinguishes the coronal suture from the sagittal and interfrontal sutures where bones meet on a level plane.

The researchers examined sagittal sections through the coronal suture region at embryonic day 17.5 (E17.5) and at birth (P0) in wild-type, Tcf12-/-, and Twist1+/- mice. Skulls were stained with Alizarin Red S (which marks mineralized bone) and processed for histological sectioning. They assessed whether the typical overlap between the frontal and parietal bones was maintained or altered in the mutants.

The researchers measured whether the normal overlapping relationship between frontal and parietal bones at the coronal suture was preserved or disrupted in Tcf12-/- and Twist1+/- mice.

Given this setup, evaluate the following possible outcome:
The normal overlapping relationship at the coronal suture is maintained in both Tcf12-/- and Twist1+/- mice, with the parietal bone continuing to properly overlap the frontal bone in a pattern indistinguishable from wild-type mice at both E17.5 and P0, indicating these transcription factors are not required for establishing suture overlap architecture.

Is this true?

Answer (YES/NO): NO